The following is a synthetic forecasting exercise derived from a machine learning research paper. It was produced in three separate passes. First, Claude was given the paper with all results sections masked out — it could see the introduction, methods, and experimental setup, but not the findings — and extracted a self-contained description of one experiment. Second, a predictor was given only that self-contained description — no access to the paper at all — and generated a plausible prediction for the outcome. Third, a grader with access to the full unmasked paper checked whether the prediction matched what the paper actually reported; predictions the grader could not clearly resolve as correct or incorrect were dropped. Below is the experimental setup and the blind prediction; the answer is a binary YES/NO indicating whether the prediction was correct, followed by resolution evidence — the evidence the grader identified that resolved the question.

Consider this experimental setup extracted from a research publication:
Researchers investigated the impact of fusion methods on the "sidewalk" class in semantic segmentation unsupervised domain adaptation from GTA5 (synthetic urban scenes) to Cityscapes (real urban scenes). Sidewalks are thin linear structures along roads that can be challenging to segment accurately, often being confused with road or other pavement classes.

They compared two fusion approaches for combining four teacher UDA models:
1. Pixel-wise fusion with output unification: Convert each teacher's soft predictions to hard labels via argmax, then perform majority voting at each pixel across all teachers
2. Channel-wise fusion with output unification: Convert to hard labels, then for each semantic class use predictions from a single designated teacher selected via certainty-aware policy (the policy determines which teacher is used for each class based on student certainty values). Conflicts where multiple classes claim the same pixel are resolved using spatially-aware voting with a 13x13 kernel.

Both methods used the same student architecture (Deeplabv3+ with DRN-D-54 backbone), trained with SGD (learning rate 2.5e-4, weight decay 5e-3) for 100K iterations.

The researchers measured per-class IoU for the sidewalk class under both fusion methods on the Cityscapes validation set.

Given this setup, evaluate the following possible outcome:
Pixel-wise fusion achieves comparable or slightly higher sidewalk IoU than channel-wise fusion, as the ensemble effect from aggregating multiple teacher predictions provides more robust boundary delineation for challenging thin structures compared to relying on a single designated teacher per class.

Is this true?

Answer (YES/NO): NO